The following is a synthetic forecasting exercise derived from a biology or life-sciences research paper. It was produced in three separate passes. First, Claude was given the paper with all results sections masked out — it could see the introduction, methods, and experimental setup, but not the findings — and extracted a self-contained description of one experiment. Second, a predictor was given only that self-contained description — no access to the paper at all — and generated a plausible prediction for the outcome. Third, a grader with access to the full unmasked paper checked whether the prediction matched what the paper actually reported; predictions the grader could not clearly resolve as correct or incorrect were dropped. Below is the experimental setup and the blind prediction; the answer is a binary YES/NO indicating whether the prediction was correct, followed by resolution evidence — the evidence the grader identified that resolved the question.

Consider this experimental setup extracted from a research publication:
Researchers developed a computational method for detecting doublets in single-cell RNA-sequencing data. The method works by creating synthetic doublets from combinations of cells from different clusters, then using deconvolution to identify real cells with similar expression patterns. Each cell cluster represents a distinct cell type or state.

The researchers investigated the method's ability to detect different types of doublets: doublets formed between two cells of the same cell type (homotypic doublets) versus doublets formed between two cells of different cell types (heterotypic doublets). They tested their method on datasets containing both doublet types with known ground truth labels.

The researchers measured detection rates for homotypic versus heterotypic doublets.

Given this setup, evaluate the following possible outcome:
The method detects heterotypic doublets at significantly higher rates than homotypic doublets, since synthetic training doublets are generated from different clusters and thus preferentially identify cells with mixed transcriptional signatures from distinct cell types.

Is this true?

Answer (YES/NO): YES